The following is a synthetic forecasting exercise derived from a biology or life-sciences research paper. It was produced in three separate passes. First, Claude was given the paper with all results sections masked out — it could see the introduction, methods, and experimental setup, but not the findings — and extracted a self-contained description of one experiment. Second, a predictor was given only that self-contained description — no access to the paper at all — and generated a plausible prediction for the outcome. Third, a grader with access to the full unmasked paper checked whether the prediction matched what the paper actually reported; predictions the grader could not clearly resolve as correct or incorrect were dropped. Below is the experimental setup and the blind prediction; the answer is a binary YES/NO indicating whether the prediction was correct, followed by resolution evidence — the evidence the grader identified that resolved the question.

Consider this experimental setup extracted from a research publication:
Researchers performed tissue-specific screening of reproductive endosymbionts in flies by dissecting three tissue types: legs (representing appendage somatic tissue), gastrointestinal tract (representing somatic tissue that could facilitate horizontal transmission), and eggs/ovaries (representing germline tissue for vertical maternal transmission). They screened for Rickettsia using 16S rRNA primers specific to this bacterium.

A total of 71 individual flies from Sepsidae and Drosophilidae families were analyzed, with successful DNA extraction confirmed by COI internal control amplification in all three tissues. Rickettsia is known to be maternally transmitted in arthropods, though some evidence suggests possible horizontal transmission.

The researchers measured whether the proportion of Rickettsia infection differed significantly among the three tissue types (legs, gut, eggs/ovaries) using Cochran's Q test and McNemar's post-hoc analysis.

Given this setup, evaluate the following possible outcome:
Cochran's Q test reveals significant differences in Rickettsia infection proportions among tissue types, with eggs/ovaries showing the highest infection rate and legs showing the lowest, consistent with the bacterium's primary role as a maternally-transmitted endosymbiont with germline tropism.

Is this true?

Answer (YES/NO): NO